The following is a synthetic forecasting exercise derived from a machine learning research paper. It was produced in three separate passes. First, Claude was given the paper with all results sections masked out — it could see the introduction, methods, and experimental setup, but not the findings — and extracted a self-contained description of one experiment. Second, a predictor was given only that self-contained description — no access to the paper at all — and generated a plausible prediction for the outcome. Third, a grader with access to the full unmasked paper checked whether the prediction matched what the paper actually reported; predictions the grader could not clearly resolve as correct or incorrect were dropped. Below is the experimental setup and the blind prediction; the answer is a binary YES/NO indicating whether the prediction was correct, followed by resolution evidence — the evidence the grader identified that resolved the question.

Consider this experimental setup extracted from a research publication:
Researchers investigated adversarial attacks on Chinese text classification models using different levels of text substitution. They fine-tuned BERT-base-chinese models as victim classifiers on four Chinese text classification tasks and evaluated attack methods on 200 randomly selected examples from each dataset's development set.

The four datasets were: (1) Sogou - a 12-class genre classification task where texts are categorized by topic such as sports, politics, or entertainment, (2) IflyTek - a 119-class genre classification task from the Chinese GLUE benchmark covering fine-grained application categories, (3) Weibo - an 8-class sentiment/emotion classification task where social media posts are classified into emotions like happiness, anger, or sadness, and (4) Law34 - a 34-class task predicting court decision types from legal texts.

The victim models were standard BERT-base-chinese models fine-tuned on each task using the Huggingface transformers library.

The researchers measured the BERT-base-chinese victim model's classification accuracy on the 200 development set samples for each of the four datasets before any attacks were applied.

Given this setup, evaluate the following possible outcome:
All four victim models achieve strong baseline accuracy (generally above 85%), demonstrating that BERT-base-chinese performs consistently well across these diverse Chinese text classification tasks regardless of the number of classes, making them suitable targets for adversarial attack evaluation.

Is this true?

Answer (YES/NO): NO